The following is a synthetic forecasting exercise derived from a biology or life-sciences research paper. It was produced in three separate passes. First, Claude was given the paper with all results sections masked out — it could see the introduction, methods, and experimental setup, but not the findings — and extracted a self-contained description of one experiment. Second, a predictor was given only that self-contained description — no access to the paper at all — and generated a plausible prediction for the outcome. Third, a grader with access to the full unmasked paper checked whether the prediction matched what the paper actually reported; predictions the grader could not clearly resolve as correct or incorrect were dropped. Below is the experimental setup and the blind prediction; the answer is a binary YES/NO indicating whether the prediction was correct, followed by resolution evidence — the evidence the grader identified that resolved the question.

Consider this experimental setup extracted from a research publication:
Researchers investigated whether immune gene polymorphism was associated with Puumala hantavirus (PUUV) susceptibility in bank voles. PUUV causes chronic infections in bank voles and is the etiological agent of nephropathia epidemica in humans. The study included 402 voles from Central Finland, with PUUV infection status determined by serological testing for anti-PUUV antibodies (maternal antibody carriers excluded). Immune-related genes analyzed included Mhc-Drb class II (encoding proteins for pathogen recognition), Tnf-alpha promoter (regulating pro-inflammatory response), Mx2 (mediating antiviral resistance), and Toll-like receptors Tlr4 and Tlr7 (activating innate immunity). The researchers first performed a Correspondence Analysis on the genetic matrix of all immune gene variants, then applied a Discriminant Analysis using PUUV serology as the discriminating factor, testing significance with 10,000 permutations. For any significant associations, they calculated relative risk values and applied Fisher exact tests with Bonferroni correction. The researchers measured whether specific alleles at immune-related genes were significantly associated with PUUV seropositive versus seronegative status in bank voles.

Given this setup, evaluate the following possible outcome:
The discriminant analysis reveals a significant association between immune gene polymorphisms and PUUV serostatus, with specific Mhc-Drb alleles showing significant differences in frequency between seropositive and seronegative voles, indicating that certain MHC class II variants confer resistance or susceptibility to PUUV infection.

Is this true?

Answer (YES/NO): NO